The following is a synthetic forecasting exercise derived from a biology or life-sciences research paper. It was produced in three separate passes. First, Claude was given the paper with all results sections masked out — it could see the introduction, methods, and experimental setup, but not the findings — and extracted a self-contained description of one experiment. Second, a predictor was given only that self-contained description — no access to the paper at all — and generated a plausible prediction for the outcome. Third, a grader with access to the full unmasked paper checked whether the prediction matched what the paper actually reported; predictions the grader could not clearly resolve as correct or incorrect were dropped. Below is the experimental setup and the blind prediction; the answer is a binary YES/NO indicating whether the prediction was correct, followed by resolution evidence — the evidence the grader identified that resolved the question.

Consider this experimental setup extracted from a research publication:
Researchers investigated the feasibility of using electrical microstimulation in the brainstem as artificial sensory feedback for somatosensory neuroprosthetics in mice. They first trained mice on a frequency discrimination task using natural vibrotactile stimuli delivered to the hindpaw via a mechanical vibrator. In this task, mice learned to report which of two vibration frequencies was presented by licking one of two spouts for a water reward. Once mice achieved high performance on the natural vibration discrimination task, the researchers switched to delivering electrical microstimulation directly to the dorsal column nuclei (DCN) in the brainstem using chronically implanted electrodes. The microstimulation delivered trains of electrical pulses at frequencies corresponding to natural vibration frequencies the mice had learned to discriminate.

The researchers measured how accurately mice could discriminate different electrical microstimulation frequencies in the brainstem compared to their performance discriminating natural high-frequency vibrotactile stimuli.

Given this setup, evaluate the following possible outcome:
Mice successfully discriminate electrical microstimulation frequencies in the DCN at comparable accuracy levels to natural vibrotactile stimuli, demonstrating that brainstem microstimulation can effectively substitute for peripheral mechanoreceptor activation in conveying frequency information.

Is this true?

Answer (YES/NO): NO